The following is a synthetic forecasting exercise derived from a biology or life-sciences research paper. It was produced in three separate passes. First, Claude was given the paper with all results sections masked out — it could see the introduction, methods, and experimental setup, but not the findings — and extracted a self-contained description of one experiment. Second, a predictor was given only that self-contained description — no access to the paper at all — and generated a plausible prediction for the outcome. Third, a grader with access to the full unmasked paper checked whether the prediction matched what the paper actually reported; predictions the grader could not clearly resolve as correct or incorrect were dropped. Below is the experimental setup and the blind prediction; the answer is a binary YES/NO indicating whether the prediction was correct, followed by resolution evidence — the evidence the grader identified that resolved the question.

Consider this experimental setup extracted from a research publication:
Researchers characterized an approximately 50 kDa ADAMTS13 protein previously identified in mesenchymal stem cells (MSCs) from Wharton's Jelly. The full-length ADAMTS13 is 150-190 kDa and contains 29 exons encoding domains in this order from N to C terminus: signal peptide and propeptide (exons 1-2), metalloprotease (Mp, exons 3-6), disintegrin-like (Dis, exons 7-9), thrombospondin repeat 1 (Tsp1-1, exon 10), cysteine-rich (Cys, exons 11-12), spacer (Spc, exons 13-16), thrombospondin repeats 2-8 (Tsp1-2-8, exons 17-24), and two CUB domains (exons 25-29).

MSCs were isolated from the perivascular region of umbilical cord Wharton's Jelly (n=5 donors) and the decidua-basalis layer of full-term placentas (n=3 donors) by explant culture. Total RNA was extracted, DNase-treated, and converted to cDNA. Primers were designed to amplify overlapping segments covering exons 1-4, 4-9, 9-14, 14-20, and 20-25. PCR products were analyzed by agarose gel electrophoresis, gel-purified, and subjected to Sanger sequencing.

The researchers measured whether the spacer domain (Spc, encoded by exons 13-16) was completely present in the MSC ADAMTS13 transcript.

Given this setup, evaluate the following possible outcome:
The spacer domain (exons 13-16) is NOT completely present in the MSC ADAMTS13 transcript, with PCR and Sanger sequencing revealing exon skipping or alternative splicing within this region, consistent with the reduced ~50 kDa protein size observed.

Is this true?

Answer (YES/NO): YES